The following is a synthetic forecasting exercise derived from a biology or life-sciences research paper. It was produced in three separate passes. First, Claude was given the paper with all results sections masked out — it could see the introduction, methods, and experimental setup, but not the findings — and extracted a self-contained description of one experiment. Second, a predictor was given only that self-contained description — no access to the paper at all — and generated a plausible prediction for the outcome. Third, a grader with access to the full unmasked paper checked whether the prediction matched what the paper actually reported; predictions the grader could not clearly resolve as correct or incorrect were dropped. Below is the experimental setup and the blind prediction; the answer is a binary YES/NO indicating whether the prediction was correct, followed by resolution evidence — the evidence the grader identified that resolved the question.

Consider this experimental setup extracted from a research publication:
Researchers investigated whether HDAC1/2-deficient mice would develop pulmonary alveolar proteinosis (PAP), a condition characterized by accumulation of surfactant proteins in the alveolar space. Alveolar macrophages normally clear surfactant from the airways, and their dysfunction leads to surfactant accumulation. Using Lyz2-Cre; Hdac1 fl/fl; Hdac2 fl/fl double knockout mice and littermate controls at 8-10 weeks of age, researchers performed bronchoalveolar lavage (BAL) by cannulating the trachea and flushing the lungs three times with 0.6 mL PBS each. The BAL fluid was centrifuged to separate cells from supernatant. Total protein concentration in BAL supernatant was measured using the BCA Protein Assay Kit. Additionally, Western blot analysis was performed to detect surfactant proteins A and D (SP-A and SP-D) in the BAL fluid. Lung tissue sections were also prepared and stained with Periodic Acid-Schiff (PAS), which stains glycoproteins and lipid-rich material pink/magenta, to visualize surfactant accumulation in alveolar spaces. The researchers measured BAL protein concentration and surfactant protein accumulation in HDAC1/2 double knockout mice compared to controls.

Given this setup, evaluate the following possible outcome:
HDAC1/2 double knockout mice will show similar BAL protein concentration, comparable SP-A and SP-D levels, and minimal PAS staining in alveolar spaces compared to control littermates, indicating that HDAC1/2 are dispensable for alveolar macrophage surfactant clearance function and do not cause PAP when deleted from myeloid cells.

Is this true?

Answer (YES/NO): NO